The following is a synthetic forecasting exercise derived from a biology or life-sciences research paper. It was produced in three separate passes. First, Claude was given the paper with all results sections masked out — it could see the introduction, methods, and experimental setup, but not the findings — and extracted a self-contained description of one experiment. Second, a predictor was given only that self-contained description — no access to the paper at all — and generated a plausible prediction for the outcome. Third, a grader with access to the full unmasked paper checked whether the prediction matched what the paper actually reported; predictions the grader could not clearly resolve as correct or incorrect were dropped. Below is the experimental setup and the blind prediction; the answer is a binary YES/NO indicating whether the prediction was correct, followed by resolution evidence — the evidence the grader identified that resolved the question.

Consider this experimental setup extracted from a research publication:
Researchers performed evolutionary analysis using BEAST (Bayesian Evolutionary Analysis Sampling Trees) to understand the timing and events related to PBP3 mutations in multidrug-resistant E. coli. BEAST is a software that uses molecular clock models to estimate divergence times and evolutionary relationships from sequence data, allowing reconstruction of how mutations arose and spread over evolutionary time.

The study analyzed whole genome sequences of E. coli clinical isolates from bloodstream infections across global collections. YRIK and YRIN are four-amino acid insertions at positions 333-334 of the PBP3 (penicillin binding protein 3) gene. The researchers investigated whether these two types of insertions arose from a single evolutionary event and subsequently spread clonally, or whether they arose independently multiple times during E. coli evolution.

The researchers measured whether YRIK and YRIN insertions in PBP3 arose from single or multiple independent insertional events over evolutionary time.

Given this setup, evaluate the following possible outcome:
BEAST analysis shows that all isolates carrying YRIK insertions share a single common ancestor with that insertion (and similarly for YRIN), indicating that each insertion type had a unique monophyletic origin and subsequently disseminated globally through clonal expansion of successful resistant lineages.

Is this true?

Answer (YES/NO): NO